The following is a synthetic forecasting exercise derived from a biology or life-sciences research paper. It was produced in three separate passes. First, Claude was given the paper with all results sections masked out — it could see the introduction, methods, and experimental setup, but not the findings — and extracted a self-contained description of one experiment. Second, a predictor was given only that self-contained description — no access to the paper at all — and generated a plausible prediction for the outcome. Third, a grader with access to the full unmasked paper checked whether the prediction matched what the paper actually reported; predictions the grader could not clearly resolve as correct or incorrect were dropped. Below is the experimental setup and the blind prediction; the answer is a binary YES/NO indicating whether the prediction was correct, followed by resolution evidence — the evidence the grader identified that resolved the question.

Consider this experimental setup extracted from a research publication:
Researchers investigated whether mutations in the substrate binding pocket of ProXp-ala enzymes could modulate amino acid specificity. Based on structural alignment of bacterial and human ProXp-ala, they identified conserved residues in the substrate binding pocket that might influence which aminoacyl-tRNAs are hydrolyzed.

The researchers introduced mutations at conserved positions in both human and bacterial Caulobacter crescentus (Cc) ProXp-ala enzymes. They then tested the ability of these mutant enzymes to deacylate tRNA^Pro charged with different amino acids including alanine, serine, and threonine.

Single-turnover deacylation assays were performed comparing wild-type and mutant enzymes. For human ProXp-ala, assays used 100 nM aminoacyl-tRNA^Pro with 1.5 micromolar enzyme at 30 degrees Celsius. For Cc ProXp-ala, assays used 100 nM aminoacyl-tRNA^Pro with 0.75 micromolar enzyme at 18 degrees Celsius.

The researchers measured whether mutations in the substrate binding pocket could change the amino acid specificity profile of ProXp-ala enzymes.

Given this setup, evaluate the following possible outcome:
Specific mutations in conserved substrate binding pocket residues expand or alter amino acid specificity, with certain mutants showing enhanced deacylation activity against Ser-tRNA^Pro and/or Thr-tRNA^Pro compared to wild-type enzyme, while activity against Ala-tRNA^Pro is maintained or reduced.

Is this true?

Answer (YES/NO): YES